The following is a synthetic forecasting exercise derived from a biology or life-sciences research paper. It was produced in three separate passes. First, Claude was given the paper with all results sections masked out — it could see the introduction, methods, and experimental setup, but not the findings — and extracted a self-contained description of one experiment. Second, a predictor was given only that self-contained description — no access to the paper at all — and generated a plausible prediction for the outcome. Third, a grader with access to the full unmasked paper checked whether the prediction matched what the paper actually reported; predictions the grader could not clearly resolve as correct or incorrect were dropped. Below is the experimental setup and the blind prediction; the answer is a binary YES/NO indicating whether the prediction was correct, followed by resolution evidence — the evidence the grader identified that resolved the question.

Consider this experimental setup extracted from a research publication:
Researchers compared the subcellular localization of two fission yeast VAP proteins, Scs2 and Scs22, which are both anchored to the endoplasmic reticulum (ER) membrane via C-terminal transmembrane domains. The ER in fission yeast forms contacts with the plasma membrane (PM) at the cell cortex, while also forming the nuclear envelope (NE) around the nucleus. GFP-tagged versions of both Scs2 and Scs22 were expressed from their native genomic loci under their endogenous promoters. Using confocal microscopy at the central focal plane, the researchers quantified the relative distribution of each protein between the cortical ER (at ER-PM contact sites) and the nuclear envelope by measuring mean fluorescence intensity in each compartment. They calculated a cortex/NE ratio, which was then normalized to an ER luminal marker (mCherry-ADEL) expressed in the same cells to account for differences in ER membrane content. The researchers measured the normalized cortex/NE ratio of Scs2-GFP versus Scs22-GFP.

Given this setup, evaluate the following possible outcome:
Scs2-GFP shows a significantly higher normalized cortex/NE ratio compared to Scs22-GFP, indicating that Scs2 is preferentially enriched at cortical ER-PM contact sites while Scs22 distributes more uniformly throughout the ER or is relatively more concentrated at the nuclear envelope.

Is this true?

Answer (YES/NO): YES